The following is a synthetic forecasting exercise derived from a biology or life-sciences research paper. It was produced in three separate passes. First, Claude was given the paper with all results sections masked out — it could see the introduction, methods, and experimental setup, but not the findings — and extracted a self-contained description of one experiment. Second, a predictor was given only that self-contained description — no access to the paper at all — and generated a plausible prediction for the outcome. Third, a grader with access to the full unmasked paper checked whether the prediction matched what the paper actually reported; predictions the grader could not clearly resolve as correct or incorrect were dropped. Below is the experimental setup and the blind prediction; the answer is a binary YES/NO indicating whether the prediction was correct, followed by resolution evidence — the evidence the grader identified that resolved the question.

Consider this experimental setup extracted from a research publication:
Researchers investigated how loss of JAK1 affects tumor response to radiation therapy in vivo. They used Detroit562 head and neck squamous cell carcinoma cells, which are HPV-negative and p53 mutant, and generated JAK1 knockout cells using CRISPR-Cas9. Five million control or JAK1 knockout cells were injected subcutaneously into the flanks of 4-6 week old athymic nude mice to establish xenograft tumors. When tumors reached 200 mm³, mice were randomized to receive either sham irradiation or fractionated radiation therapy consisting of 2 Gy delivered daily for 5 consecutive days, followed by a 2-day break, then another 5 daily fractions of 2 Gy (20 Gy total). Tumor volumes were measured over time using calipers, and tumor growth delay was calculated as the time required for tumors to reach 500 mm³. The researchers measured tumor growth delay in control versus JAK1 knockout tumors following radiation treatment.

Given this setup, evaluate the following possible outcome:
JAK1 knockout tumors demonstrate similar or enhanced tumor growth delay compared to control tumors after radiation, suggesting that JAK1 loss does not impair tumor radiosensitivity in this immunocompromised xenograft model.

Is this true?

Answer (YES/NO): NO